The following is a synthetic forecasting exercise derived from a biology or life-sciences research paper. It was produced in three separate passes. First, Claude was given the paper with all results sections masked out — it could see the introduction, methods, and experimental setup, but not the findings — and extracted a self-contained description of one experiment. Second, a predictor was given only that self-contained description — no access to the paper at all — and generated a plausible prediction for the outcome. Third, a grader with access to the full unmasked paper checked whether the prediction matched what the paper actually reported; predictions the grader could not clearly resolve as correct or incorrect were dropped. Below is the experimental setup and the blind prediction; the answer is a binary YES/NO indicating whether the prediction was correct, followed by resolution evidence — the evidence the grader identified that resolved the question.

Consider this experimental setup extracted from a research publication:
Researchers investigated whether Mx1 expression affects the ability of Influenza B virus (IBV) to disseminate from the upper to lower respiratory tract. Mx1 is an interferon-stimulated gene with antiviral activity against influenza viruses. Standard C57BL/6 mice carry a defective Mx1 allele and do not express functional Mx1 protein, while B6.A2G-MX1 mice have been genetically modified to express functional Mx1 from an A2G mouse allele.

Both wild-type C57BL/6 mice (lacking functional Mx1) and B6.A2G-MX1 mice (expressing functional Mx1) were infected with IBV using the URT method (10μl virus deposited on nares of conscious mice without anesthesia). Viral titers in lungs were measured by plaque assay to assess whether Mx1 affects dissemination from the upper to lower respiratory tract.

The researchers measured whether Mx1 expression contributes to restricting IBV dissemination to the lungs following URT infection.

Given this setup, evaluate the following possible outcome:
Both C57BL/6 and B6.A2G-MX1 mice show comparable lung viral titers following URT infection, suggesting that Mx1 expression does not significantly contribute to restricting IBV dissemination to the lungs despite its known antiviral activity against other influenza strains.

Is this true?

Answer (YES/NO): NO